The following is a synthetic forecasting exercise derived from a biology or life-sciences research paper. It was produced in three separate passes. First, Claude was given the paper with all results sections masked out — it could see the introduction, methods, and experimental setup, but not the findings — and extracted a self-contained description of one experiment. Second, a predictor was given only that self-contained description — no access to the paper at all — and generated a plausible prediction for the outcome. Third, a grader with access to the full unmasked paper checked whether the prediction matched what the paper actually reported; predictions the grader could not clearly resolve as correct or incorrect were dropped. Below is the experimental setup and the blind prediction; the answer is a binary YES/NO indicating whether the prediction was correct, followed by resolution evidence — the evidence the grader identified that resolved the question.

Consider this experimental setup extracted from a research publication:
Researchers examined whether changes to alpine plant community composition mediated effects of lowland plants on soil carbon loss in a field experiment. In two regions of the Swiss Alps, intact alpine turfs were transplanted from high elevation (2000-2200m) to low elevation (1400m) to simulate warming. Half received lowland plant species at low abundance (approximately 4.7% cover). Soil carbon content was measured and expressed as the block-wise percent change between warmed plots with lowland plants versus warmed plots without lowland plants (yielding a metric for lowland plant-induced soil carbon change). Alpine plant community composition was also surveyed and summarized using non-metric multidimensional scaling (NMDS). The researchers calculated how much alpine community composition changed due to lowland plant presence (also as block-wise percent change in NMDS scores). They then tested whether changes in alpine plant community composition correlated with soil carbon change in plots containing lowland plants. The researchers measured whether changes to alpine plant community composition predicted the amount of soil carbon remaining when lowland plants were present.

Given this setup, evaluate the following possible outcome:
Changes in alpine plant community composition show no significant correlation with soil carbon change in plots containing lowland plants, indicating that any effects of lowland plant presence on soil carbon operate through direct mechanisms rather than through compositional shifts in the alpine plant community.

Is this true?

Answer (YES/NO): YES